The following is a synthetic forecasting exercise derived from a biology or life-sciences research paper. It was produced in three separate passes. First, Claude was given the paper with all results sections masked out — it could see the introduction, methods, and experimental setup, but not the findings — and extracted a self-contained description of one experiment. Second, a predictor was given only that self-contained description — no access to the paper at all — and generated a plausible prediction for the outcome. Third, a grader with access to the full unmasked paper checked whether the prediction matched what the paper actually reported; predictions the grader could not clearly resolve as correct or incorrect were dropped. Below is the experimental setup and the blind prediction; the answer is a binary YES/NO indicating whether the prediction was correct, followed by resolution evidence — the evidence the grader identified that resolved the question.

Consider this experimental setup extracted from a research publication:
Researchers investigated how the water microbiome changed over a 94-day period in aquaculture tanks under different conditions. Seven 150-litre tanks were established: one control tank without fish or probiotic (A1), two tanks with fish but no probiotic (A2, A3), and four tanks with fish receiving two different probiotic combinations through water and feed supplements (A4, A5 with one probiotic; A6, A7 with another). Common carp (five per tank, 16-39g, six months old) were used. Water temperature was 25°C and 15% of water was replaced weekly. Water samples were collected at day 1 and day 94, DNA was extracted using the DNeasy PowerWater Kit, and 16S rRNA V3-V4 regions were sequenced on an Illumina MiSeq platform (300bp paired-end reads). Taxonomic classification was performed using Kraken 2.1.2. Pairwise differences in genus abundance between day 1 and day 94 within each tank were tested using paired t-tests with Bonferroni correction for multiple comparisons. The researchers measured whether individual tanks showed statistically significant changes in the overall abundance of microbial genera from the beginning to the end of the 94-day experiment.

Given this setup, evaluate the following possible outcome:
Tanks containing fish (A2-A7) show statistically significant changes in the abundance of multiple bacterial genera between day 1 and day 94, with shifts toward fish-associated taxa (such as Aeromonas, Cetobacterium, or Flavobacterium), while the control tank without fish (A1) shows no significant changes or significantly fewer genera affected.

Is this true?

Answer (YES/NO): NO